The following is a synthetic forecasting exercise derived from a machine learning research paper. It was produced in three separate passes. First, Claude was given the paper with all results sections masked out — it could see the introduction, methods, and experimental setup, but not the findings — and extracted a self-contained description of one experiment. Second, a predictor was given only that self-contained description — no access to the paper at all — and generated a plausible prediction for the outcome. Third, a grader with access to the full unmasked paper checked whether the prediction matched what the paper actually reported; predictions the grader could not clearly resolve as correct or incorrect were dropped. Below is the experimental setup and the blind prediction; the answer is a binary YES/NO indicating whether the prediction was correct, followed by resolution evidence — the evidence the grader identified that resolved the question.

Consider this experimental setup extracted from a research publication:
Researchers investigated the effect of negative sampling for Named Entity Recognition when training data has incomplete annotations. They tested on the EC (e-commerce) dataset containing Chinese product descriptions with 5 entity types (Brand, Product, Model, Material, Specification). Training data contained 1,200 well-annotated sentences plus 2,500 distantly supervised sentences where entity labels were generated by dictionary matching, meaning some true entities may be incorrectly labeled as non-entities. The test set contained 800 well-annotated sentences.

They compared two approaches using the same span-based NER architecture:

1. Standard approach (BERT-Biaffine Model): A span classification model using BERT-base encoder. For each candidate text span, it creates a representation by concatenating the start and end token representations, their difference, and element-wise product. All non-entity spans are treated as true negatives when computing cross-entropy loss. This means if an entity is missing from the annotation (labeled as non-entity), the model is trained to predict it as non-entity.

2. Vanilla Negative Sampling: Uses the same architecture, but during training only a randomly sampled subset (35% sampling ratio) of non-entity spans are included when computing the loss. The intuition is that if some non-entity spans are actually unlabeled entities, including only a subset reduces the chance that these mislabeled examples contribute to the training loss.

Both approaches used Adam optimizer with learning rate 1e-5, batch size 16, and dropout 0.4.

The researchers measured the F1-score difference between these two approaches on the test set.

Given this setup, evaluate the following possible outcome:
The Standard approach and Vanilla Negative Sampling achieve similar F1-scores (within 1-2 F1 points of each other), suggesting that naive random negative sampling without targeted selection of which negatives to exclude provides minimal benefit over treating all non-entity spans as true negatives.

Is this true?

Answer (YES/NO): NO